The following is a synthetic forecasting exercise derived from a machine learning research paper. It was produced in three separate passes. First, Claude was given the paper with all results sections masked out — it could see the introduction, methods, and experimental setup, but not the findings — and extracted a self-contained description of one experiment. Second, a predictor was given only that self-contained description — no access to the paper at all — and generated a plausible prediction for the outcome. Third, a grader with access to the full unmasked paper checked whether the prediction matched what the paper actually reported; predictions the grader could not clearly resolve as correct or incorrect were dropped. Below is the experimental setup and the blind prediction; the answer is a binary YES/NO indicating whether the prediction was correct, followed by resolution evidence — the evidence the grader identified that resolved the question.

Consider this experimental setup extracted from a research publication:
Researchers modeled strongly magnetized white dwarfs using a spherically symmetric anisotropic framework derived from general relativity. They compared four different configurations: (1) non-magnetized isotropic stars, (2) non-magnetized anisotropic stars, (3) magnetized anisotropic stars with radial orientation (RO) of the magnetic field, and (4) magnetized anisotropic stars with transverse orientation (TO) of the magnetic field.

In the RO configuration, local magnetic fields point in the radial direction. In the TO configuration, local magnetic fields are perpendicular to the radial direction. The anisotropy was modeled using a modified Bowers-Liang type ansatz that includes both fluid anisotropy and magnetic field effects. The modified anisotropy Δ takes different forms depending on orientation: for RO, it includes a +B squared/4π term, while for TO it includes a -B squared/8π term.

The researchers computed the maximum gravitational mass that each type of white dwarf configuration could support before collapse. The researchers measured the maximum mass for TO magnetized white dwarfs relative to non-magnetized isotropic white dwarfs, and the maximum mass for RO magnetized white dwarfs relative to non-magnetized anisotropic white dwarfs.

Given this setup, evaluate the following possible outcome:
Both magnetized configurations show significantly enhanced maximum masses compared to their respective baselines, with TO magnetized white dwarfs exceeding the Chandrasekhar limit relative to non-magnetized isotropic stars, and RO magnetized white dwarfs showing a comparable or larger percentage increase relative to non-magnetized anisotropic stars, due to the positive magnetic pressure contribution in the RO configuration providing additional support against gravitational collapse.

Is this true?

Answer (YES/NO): NO